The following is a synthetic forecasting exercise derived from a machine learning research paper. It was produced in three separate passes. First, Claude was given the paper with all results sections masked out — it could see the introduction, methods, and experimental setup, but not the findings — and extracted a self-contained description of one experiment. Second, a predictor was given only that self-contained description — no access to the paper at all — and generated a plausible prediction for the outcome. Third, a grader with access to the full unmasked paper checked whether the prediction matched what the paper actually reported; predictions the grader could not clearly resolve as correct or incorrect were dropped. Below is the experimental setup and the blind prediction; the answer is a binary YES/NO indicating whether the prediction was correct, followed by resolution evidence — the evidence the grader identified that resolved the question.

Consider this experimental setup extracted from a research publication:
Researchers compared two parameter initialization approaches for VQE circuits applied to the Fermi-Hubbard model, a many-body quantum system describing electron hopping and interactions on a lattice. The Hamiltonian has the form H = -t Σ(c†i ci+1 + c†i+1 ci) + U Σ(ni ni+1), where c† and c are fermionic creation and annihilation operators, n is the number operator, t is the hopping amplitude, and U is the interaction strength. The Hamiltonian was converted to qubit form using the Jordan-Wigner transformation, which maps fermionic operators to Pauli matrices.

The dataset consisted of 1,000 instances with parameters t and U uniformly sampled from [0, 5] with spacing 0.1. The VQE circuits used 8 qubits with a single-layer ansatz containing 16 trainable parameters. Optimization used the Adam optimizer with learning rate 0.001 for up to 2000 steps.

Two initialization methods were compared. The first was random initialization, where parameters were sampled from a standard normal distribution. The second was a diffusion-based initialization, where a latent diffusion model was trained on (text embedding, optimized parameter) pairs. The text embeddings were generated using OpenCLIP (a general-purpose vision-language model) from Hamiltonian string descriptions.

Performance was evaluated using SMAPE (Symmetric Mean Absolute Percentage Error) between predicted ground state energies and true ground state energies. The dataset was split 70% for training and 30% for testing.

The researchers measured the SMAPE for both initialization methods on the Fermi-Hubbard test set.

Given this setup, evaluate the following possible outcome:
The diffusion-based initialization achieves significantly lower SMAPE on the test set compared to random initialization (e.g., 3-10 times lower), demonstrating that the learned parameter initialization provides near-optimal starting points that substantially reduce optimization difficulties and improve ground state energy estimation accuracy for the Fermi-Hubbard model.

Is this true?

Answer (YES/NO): NO